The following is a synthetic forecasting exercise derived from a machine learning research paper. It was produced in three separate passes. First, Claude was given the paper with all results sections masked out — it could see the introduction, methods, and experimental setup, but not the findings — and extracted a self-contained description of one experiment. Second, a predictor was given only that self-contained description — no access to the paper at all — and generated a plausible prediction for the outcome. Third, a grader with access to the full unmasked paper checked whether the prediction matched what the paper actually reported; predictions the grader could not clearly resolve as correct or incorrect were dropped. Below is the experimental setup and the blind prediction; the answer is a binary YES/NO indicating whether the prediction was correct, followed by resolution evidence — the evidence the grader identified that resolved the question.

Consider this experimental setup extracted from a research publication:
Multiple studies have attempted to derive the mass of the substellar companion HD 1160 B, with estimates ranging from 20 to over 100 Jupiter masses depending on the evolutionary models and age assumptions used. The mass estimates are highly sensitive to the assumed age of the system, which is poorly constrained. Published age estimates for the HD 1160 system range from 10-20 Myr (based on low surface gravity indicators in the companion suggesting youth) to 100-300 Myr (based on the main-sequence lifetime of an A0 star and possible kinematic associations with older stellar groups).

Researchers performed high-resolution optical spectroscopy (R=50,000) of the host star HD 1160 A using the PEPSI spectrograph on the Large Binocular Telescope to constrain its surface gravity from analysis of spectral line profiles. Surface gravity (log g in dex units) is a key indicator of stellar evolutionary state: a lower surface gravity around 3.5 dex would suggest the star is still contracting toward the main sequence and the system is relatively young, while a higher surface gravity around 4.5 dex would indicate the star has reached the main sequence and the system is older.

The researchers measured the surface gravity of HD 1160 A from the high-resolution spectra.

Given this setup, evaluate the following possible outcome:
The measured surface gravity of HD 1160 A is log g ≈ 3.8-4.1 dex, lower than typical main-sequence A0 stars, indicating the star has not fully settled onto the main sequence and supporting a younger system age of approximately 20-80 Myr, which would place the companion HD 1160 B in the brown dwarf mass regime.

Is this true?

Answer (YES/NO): NO